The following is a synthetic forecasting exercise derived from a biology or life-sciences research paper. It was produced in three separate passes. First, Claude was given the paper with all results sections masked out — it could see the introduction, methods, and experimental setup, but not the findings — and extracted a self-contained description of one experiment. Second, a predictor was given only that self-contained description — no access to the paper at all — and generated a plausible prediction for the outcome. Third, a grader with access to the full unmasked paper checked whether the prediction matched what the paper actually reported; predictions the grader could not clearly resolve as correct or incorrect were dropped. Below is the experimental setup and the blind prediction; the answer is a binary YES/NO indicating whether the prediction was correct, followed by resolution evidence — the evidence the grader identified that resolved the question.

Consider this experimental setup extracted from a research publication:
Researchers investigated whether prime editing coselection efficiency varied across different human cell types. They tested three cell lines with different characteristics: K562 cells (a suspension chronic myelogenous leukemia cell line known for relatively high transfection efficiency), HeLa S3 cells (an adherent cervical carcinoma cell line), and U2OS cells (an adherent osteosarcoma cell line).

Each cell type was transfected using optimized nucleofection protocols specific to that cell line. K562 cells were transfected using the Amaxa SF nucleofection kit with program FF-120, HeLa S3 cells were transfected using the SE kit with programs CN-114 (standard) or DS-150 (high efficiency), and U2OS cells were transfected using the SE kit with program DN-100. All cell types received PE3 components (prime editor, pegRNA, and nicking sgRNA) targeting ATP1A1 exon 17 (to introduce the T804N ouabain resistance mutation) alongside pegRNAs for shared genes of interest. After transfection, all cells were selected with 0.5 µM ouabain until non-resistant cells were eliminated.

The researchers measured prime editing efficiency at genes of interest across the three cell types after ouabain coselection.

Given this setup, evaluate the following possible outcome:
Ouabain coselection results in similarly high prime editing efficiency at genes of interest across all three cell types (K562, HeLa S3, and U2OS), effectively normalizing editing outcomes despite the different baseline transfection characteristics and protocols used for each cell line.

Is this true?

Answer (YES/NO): NO